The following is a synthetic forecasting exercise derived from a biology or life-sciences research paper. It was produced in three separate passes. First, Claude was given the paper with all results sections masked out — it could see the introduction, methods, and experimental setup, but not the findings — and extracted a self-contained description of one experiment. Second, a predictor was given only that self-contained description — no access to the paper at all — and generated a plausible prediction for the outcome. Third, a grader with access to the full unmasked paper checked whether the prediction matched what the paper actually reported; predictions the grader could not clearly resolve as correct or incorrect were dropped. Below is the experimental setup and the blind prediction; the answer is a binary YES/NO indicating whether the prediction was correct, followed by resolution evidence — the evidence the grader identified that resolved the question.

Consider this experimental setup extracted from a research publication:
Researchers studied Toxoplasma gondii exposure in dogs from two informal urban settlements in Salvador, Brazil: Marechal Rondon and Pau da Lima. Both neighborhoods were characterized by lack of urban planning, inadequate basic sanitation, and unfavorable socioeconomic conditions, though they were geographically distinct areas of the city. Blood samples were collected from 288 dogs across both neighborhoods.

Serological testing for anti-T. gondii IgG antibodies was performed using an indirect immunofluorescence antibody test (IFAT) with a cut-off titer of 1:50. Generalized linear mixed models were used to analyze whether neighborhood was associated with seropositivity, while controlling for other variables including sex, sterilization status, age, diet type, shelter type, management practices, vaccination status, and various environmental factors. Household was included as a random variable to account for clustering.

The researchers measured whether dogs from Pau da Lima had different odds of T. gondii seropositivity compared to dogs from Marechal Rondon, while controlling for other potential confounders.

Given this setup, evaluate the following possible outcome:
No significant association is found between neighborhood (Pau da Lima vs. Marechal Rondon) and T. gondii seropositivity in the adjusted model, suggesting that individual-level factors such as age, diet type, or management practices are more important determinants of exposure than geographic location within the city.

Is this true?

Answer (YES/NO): NO